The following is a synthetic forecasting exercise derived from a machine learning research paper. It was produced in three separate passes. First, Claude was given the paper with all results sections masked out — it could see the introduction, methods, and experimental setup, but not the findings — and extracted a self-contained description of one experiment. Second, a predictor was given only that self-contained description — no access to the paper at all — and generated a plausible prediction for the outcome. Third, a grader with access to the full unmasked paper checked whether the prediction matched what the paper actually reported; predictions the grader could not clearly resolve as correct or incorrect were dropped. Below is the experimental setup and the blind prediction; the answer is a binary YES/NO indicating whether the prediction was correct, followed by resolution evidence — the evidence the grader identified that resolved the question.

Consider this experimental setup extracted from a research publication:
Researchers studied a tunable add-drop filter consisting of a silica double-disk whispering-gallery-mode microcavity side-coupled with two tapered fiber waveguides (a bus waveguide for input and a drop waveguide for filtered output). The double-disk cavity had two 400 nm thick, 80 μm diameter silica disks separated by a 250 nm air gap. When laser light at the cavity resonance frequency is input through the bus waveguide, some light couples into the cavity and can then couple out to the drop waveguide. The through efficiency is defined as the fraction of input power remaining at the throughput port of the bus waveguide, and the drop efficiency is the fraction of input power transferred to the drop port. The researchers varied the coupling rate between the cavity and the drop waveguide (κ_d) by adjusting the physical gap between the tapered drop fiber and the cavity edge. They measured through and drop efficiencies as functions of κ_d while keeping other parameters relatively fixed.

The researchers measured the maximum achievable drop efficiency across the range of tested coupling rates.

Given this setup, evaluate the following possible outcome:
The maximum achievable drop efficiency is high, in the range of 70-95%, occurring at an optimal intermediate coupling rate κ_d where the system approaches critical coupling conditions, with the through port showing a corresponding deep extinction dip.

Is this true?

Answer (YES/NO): YES